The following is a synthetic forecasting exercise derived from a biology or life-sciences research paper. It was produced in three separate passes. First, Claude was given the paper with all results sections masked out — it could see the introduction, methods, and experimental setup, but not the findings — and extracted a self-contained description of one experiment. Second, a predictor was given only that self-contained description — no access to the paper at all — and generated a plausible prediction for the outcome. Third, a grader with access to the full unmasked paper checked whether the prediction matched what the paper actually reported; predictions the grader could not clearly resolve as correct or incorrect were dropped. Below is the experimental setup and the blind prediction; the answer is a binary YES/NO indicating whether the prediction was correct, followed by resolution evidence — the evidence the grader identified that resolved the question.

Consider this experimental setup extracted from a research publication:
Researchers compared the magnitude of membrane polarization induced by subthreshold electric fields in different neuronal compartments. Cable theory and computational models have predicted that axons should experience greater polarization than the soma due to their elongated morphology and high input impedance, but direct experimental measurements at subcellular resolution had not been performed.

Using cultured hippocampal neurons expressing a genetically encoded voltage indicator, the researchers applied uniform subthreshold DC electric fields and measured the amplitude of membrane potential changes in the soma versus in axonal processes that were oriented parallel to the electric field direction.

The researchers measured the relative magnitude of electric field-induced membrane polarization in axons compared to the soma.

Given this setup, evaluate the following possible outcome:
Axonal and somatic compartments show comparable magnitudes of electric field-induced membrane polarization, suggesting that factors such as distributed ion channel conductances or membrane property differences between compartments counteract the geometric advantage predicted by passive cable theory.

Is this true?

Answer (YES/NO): NO